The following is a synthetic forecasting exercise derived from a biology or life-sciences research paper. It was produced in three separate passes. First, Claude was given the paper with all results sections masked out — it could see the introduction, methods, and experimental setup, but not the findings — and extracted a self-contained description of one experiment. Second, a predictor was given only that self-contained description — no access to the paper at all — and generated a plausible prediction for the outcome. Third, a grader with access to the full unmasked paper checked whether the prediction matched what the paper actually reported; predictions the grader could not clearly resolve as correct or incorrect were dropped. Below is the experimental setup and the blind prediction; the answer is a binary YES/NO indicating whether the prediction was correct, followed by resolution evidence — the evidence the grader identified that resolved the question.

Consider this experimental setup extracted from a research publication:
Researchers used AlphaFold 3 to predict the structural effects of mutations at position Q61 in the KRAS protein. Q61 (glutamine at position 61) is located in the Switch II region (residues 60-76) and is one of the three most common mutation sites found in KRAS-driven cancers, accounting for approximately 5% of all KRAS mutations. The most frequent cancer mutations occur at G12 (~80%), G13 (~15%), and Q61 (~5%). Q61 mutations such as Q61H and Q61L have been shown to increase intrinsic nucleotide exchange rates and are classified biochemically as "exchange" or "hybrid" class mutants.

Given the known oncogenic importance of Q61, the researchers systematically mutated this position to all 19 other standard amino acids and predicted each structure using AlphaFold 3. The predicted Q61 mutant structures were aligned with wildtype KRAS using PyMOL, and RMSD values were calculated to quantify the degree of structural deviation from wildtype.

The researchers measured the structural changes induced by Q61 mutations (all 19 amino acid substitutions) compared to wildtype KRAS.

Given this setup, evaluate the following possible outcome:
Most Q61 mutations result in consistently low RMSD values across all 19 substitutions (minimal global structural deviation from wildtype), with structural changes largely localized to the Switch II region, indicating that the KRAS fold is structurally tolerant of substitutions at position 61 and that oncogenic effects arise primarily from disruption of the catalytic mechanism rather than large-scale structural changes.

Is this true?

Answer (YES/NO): YES